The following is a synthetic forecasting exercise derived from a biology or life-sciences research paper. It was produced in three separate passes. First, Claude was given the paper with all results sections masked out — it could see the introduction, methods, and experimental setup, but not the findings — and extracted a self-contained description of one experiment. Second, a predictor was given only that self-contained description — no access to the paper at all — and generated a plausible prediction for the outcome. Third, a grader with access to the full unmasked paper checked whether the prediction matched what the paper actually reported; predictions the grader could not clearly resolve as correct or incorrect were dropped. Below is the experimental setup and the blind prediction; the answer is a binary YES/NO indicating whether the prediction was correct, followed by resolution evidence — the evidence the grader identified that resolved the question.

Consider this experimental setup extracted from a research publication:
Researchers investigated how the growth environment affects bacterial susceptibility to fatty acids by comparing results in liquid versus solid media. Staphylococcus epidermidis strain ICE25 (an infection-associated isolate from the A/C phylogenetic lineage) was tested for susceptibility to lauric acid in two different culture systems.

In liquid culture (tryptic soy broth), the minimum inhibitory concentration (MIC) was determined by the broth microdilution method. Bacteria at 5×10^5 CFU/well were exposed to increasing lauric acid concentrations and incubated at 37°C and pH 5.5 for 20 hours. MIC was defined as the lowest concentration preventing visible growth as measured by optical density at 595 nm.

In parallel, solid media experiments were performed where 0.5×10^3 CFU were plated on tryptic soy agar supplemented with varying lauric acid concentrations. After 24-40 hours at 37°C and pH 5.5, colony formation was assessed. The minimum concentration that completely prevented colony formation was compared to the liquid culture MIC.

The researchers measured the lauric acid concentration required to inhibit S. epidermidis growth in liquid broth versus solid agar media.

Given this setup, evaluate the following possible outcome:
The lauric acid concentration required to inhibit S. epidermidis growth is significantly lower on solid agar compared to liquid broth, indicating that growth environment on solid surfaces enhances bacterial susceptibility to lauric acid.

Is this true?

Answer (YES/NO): NO